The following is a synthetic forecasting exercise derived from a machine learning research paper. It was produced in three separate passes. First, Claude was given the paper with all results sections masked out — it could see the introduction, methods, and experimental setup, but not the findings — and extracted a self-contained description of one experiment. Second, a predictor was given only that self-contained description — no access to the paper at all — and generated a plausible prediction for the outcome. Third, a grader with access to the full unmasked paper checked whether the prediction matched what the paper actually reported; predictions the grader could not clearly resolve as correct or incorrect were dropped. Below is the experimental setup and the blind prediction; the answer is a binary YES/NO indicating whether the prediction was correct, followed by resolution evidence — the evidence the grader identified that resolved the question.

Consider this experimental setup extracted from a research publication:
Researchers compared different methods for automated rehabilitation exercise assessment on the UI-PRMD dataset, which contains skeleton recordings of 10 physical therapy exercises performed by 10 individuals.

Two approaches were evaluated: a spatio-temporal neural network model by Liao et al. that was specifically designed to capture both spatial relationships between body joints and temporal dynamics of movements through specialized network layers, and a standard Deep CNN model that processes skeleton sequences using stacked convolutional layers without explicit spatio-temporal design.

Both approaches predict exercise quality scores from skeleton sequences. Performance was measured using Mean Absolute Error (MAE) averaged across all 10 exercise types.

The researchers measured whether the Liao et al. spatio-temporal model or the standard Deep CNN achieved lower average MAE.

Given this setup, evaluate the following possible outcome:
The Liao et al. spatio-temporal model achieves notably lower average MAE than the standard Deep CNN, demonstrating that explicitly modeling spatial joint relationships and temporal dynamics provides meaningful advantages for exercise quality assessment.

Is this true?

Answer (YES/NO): NO